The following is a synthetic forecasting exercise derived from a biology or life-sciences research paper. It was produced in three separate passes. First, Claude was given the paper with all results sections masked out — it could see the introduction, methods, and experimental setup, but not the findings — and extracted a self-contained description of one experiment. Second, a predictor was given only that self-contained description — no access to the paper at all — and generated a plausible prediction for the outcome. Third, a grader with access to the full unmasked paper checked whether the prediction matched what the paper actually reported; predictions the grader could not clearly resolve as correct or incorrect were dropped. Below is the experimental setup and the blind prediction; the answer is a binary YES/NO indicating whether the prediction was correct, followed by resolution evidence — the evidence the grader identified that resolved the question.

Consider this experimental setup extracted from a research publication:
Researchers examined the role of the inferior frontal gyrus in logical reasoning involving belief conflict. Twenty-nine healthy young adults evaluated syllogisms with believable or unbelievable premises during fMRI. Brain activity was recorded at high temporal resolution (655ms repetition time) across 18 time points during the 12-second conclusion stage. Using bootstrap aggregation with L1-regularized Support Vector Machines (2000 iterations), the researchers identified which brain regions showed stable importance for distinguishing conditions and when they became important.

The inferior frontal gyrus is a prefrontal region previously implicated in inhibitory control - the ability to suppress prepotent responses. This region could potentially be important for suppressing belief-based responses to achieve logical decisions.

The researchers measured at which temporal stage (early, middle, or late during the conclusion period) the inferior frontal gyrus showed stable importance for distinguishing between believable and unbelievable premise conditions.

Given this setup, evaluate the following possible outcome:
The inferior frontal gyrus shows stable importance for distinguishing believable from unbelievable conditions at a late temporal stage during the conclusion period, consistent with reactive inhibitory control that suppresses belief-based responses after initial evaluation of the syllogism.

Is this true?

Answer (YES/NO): YES